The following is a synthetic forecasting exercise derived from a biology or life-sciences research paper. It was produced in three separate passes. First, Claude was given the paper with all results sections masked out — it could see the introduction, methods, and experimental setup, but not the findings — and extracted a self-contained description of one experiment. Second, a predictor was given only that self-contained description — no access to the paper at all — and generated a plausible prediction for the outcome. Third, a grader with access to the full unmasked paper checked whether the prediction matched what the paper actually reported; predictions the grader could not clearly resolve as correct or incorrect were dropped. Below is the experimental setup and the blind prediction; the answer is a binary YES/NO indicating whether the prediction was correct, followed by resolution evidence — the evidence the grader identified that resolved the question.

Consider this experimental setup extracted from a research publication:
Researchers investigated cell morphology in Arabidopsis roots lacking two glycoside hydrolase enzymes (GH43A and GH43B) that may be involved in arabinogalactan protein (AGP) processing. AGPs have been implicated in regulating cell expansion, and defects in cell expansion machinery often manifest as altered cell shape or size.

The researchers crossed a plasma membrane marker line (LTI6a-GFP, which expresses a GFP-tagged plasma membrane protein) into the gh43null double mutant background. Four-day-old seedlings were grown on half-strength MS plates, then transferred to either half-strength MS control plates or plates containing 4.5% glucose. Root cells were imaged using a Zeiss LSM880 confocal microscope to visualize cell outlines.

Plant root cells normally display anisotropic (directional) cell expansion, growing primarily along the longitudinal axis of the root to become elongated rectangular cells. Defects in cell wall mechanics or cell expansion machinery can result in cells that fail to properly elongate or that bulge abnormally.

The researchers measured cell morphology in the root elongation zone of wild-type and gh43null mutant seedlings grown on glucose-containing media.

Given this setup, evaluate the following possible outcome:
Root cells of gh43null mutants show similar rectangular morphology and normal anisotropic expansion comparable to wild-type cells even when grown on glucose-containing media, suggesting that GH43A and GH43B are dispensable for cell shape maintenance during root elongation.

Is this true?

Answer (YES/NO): NO